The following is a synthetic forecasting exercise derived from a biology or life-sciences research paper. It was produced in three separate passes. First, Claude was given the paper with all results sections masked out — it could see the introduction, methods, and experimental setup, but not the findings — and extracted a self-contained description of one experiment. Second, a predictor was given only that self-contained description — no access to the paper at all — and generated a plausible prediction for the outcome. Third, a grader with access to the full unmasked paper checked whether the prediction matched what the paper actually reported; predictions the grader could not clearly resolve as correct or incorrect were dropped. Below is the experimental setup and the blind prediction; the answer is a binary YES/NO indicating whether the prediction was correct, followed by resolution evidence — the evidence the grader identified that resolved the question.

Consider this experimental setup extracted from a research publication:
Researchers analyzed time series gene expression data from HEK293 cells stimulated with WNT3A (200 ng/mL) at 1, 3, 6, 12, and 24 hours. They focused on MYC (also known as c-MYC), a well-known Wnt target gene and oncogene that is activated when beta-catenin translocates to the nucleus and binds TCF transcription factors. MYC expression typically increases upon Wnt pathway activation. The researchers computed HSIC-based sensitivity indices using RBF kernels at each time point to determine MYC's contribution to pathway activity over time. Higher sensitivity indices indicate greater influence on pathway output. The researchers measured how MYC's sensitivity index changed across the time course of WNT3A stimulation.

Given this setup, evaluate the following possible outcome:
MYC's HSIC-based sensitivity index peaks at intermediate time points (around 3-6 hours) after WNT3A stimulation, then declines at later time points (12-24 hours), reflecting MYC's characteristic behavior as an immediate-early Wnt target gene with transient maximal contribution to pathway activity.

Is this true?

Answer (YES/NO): YES